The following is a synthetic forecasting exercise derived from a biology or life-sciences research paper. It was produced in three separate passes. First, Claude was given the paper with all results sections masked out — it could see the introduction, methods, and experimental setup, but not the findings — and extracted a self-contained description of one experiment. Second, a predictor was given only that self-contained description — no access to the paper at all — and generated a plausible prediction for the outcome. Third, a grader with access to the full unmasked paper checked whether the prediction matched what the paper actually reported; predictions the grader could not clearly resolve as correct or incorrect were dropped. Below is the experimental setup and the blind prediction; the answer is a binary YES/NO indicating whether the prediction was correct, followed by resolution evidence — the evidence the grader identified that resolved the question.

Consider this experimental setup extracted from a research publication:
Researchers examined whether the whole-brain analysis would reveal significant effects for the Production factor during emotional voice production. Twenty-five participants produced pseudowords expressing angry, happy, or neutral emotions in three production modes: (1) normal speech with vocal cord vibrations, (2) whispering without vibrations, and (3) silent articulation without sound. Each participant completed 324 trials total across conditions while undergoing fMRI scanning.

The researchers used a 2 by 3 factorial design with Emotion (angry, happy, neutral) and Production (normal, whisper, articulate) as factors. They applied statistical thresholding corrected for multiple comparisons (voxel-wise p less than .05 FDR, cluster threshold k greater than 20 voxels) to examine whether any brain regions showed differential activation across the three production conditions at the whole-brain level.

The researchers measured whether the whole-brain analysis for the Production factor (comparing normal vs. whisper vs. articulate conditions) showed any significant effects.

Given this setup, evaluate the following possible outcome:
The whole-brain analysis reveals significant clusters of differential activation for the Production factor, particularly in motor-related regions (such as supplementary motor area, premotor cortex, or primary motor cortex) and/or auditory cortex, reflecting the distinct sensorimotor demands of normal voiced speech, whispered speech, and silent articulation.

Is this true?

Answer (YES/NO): NO